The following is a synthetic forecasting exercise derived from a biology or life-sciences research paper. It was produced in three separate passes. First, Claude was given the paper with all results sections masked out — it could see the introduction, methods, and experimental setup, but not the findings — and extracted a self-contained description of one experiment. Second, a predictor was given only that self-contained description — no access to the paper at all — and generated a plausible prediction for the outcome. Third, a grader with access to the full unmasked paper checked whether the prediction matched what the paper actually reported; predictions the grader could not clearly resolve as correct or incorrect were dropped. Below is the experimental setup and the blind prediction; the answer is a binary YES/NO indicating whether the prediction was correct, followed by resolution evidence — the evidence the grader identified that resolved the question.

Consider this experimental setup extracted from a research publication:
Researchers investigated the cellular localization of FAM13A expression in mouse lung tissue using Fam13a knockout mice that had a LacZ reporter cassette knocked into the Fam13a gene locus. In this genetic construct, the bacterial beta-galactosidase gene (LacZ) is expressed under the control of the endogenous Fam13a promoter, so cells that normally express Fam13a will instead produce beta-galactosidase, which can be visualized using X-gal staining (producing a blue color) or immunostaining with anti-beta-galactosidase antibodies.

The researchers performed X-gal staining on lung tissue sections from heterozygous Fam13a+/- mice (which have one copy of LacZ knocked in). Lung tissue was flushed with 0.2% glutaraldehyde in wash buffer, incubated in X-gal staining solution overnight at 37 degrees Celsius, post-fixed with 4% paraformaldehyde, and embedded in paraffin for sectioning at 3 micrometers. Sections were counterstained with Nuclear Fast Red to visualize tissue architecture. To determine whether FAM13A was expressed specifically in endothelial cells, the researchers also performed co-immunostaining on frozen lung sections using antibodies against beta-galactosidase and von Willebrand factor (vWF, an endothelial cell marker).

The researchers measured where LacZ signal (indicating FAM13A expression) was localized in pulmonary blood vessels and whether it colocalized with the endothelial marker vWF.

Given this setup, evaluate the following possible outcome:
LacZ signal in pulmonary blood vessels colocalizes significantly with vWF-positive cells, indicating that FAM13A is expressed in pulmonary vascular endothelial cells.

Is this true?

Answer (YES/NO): YES